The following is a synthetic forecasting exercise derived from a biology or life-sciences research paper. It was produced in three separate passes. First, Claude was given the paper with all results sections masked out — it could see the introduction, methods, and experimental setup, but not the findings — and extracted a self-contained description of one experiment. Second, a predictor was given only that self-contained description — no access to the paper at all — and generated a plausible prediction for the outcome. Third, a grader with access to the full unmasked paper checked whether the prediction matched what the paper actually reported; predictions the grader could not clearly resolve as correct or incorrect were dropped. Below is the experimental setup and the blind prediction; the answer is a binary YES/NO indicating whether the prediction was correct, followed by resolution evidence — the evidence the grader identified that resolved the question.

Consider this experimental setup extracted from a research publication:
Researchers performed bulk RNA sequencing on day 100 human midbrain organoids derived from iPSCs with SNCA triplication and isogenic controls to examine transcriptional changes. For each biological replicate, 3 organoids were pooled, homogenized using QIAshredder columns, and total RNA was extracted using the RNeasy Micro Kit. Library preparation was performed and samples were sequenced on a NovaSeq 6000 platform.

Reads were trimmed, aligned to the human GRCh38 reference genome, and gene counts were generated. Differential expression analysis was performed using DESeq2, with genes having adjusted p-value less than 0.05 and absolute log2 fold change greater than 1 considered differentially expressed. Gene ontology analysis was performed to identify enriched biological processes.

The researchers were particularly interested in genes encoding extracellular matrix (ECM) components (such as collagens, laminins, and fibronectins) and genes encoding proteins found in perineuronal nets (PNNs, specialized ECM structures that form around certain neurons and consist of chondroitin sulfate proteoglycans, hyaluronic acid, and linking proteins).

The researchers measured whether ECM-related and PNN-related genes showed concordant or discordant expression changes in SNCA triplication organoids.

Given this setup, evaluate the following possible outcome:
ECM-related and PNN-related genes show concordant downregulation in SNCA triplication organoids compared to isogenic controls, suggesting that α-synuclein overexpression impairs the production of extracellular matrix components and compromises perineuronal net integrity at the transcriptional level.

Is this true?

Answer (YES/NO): NO